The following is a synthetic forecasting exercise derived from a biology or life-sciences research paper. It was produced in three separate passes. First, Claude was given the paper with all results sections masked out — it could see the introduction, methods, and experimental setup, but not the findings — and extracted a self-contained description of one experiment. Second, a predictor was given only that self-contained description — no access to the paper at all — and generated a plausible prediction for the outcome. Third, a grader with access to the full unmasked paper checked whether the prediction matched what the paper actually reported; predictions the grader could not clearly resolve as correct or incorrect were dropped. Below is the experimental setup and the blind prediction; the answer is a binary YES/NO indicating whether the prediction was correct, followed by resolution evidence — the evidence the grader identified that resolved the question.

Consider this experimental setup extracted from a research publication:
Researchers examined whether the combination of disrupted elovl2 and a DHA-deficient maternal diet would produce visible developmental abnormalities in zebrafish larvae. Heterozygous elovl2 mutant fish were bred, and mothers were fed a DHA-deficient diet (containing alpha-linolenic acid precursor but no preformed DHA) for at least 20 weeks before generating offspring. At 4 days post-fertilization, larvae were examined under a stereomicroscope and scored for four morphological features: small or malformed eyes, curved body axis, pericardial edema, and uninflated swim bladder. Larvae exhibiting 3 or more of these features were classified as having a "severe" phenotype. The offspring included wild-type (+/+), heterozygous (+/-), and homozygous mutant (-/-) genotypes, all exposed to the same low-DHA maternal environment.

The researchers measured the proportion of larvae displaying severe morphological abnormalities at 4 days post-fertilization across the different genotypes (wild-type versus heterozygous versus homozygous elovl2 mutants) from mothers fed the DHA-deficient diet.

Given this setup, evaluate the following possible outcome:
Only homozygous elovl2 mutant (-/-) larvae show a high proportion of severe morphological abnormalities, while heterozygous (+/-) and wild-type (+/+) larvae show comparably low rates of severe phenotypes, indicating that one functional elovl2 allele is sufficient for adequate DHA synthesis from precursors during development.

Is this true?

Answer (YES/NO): NO